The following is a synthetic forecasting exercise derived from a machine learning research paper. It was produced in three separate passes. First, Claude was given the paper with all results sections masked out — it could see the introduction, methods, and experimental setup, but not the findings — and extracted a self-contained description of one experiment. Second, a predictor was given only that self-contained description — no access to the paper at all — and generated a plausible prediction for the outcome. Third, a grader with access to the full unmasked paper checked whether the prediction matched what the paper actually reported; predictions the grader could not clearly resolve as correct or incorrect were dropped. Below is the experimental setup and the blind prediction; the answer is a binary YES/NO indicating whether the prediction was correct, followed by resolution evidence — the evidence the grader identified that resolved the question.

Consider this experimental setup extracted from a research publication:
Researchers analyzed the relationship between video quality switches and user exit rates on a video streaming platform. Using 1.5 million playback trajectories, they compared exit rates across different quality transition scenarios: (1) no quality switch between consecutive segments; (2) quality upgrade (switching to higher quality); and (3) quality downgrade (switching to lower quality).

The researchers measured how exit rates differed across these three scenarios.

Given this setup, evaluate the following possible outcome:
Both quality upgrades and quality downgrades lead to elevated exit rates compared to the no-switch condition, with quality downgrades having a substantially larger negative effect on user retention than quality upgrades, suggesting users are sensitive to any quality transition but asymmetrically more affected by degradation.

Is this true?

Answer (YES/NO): NO